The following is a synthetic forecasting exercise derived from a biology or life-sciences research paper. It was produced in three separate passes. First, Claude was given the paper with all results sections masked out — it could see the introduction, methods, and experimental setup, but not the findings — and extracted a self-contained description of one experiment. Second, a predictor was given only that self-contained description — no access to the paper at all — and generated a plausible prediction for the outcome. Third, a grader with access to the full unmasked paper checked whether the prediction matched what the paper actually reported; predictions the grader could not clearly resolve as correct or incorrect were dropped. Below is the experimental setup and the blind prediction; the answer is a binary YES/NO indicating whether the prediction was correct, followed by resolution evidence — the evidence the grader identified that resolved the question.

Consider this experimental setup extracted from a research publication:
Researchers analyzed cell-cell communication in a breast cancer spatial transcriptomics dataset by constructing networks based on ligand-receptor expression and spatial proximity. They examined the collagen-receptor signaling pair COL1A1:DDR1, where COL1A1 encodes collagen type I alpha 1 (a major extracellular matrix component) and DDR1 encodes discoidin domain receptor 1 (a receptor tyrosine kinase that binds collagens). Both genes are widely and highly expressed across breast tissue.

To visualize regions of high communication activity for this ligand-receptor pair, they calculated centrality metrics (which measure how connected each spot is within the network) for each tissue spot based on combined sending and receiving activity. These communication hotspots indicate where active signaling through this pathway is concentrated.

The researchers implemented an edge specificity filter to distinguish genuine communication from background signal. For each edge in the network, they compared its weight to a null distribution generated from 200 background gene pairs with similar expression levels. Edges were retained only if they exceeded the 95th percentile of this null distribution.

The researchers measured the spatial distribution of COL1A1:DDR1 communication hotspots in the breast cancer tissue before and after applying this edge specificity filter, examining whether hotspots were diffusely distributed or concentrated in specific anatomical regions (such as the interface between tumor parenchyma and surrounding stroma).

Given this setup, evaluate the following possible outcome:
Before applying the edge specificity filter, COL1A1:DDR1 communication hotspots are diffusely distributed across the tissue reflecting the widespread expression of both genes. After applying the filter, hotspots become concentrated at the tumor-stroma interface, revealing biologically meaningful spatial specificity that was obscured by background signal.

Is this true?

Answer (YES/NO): YES